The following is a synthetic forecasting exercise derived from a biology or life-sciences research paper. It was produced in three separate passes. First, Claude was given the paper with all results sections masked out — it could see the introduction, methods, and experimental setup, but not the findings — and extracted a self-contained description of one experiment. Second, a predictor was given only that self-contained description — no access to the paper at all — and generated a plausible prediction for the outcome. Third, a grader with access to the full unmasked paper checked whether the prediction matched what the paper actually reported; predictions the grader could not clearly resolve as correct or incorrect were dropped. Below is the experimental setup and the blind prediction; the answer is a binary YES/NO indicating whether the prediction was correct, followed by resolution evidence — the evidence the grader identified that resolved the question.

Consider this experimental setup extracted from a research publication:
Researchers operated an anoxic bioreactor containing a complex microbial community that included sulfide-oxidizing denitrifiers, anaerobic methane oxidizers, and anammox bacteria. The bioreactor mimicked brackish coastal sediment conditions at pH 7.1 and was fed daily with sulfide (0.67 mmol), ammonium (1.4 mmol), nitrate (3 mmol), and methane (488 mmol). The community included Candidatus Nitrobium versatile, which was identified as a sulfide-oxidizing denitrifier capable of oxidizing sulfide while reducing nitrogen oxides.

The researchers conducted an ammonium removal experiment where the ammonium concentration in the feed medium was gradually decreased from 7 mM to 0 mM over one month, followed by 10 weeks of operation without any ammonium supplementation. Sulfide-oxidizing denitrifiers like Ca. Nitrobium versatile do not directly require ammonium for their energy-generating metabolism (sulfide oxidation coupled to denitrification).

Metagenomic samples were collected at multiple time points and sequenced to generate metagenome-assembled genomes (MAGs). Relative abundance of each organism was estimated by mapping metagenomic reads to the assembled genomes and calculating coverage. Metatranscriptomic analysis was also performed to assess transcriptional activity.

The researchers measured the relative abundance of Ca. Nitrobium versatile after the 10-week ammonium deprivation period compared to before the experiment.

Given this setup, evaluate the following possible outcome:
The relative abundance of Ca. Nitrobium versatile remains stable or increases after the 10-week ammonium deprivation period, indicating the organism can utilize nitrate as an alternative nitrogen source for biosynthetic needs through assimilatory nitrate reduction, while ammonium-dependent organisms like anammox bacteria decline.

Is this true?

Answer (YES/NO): NO